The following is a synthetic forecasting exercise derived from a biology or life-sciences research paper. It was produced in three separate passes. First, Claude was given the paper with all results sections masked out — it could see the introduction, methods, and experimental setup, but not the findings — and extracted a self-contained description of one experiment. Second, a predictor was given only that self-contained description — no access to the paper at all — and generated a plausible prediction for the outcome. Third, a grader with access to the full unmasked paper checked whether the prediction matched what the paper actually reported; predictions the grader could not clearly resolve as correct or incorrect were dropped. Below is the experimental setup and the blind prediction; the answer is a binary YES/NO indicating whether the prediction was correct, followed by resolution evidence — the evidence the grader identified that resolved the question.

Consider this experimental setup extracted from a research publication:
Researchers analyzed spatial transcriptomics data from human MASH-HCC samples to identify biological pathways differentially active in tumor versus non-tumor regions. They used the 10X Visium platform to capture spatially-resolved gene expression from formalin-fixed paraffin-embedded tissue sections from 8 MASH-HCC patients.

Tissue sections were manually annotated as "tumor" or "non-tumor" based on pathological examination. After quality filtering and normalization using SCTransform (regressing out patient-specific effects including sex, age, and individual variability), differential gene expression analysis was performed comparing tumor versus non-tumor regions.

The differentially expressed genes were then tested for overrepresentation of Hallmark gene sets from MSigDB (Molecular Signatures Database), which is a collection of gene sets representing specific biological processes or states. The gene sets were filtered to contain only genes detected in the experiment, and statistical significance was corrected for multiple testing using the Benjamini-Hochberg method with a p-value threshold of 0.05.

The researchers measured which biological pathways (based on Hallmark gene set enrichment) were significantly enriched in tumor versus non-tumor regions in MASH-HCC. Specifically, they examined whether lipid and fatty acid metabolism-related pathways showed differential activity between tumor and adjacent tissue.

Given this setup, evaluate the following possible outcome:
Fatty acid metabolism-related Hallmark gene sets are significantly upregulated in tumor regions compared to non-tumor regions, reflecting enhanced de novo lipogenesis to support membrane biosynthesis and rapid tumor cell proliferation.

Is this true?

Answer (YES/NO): YES